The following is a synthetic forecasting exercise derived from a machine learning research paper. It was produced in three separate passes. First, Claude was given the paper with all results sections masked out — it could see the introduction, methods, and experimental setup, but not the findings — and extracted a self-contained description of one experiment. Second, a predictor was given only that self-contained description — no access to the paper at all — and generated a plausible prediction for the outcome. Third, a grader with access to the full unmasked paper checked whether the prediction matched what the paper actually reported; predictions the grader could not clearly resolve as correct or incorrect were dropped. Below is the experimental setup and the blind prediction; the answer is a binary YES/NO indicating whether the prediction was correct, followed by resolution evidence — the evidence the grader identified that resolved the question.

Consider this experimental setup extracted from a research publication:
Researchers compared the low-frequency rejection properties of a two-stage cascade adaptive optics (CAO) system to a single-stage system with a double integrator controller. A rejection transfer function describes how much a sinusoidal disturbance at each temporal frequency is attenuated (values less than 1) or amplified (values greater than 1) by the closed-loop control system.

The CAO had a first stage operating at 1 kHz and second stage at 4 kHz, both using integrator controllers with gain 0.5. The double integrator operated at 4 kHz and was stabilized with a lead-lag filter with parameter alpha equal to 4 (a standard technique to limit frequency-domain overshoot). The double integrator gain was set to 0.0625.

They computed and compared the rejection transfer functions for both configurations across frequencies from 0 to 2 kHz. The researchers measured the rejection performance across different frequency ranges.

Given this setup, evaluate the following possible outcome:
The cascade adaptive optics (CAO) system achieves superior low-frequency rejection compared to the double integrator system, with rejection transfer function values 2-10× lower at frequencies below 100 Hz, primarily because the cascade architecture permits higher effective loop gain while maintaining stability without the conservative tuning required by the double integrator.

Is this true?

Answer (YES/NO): NO